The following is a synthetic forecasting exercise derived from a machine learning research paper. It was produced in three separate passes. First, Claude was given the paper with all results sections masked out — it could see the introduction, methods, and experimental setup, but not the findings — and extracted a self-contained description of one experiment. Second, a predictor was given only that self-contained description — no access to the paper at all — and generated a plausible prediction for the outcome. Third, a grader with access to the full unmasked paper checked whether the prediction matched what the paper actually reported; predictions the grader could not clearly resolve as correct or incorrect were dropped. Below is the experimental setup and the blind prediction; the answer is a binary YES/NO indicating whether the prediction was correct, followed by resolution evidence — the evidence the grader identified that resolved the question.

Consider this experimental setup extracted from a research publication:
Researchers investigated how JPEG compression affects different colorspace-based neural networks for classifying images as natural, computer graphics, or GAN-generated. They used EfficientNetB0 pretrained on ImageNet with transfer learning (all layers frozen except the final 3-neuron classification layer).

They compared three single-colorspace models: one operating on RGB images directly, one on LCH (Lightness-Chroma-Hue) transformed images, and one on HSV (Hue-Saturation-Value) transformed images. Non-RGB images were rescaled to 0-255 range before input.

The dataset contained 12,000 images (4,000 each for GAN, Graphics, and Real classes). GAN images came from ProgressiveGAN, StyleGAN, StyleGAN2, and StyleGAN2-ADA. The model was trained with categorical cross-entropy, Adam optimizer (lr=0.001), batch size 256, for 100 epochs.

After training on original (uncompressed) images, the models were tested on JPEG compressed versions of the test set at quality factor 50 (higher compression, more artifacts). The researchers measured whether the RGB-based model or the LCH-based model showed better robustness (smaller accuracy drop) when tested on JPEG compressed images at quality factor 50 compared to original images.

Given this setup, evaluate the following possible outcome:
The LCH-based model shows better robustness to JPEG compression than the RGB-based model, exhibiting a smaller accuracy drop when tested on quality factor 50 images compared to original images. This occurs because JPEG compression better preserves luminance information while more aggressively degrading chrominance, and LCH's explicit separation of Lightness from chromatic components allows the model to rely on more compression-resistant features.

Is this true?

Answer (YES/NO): NO